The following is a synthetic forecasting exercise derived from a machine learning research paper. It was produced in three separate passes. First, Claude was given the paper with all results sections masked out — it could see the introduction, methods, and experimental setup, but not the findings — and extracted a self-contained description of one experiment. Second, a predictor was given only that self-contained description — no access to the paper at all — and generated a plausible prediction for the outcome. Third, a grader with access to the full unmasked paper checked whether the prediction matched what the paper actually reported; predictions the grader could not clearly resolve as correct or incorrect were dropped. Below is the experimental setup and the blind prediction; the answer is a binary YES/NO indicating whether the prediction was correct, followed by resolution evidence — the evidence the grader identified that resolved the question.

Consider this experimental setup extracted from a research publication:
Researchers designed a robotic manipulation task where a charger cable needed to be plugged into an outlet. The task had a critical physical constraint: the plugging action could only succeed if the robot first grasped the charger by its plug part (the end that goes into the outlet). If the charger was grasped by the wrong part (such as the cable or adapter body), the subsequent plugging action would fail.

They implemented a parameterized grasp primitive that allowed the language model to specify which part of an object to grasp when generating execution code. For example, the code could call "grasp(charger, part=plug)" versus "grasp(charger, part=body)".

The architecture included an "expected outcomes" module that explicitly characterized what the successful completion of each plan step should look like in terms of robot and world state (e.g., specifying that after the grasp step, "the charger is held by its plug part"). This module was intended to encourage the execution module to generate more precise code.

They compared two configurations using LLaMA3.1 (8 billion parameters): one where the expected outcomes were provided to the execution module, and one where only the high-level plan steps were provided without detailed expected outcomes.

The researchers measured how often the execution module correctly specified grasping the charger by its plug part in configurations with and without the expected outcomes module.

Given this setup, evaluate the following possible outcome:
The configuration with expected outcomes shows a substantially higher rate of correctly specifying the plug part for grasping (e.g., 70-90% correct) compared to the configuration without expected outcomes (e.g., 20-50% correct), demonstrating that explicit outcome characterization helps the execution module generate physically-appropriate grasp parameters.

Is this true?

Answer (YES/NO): YES